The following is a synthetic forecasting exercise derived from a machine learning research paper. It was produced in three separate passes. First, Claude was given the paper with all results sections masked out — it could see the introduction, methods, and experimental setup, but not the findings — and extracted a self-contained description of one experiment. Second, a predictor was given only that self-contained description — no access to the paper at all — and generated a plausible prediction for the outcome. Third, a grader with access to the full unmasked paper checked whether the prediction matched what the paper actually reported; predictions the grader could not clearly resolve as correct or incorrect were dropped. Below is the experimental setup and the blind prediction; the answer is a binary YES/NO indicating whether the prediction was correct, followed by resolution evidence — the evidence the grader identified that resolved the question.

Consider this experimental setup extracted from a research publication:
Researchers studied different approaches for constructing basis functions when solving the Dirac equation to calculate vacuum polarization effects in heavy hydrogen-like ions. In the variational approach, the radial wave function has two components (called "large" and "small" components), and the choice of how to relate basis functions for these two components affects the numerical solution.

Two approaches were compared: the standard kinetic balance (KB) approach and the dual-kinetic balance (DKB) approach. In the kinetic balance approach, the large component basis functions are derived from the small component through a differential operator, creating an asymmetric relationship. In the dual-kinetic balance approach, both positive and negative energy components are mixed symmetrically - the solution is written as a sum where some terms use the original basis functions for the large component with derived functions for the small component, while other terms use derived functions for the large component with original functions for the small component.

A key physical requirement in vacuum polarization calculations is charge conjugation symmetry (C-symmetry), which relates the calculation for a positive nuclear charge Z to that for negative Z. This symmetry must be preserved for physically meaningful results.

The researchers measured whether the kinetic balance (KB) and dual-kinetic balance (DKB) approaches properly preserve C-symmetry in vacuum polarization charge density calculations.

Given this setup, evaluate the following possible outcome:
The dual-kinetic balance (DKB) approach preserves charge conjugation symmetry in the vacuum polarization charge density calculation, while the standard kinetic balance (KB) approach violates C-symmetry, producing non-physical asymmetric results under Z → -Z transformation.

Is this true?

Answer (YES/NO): YES